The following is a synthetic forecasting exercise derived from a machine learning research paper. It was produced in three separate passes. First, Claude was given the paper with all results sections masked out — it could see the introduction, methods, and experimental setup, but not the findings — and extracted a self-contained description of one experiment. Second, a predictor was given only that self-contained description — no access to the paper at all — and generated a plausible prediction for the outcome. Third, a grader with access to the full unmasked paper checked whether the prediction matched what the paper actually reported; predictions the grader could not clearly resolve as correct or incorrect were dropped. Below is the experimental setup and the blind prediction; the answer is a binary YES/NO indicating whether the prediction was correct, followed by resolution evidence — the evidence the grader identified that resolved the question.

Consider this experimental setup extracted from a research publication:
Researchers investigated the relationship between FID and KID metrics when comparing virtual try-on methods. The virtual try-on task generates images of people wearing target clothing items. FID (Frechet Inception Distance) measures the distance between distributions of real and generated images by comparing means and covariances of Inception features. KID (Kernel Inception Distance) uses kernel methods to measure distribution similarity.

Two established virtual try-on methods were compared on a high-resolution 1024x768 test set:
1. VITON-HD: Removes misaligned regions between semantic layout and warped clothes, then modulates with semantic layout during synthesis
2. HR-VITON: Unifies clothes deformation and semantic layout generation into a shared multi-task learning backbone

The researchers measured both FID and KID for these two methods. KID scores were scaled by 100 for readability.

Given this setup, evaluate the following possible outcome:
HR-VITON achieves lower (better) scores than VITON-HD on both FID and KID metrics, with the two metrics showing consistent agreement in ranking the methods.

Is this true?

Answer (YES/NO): YES